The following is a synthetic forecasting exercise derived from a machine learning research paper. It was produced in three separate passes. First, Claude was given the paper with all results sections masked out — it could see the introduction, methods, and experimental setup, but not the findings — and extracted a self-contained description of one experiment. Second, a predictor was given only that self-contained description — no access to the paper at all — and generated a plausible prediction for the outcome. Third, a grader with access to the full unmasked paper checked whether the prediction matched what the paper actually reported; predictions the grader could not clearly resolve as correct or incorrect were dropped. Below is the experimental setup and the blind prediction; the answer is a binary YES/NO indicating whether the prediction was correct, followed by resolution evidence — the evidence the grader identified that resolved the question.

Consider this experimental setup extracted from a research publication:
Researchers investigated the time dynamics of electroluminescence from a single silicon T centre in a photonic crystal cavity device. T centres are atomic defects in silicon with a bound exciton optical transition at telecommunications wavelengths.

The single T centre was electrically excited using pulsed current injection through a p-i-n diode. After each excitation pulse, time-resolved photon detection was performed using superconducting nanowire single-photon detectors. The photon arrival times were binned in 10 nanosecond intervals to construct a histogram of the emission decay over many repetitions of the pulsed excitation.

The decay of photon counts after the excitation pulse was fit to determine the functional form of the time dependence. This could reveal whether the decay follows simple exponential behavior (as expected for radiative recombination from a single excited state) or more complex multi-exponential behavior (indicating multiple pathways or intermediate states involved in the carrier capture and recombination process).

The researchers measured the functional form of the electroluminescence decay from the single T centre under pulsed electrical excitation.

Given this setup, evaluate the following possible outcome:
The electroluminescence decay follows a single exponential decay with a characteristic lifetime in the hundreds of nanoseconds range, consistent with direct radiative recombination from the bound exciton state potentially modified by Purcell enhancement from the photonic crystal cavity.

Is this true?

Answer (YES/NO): YES